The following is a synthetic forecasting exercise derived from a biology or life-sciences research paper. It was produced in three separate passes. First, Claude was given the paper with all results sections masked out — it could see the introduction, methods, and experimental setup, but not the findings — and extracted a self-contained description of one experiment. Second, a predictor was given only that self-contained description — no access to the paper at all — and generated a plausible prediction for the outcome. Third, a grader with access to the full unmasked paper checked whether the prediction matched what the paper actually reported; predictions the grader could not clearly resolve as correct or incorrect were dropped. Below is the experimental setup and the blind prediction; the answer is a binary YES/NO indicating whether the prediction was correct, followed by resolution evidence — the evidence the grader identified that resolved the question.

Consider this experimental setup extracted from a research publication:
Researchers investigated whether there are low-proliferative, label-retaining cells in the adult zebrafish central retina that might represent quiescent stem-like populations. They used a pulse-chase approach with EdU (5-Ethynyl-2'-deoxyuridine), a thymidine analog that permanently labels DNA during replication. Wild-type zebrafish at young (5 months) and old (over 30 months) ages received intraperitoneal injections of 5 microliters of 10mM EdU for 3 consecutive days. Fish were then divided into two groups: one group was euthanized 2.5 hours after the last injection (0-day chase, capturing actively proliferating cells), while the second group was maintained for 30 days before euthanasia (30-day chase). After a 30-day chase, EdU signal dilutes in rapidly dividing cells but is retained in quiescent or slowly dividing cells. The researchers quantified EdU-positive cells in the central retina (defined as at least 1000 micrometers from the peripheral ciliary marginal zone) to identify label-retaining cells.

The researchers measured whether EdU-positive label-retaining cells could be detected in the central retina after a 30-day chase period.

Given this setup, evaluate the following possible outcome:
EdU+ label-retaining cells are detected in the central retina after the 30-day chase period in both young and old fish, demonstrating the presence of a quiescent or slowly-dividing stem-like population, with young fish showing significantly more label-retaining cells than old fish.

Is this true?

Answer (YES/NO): NO